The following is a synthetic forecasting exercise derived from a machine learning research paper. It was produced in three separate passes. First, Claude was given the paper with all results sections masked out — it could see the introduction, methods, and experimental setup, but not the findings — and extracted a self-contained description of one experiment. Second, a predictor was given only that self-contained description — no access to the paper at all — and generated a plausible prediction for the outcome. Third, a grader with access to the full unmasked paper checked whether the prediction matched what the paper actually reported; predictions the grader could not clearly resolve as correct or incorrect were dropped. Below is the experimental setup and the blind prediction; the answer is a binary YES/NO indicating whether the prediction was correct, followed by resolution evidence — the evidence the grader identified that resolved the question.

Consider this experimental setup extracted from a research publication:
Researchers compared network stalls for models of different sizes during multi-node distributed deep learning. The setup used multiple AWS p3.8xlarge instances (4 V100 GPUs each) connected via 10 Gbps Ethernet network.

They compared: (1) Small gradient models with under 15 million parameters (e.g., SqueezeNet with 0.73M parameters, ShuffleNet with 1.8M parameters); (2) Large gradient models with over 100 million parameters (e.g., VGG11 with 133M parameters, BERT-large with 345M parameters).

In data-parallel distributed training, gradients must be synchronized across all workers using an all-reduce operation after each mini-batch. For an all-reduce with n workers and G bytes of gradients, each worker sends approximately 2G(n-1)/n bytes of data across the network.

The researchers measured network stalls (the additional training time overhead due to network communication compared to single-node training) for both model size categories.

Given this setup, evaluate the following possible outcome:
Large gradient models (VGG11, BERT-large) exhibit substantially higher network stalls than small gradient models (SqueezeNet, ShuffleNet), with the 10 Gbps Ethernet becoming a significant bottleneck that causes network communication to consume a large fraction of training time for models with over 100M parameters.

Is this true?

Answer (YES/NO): YES